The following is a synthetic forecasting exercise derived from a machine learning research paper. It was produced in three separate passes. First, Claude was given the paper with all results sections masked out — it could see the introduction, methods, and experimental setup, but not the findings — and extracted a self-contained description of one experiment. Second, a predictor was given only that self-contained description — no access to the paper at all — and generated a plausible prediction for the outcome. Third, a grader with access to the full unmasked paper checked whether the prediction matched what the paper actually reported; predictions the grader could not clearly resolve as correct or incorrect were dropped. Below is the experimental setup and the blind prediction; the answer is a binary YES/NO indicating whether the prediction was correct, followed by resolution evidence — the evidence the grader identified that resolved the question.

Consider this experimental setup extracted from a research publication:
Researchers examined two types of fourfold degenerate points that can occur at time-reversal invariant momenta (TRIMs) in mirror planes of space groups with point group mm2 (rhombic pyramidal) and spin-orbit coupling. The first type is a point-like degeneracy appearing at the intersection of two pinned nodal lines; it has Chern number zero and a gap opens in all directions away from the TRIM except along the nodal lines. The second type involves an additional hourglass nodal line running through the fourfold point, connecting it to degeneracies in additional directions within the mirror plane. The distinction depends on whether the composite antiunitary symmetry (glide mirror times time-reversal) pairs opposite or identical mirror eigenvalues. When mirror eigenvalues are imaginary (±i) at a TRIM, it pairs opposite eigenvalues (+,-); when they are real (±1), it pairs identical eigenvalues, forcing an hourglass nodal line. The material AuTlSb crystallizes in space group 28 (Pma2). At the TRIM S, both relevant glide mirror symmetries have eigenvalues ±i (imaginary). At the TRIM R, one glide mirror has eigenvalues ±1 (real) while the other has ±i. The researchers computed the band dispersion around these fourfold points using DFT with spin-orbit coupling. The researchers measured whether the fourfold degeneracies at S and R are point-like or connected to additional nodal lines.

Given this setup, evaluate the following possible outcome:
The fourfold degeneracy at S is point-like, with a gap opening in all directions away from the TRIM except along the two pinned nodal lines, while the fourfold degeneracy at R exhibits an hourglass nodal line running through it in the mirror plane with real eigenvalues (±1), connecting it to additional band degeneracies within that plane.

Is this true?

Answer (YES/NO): YES